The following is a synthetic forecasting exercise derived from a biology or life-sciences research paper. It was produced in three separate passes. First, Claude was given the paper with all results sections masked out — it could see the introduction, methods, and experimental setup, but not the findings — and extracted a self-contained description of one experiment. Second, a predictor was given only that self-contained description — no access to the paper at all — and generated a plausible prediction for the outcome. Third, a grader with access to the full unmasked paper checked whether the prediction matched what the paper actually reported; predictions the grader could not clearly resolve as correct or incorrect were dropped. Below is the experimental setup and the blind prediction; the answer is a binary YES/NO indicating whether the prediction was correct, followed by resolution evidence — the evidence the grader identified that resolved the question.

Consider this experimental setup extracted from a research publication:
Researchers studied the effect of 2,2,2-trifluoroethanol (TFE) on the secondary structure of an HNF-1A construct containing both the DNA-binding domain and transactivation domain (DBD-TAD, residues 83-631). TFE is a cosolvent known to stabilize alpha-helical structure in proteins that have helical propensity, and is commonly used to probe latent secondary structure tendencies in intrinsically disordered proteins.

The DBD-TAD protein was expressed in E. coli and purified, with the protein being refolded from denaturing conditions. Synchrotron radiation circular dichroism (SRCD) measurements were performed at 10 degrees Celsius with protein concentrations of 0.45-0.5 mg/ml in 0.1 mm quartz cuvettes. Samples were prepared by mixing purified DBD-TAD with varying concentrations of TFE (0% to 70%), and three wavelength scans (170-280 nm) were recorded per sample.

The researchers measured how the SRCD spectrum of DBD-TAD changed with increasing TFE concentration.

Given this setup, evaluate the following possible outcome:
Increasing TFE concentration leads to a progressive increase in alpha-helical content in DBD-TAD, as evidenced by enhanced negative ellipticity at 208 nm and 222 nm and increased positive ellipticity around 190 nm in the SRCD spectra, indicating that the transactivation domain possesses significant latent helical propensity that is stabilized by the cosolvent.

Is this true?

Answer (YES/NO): NO